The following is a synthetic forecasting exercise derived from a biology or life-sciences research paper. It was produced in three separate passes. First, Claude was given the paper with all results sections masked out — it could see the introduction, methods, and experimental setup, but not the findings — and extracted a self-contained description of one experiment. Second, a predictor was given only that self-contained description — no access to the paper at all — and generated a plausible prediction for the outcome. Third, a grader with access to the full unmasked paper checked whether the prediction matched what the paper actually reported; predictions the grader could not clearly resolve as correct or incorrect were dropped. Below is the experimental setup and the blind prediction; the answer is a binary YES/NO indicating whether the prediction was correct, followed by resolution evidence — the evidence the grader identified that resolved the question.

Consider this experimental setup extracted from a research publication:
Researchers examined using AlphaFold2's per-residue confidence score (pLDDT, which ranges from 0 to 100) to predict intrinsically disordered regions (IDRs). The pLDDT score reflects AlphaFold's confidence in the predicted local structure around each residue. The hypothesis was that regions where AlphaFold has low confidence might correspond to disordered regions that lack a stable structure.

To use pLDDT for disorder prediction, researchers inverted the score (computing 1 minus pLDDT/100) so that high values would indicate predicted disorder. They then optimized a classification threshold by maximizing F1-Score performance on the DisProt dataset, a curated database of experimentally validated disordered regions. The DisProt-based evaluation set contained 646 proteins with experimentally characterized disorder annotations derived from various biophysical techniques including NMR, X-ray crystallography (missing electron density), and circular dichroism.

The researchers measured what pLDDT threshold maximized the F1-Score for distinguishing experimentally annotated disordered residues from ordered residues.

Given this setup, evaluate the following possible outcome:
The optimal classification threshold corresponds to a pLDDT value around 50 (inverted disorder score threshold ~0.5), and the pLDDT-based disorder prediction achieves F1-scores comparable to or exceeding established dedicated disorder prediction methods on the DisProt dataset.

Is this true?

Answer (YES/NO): NO